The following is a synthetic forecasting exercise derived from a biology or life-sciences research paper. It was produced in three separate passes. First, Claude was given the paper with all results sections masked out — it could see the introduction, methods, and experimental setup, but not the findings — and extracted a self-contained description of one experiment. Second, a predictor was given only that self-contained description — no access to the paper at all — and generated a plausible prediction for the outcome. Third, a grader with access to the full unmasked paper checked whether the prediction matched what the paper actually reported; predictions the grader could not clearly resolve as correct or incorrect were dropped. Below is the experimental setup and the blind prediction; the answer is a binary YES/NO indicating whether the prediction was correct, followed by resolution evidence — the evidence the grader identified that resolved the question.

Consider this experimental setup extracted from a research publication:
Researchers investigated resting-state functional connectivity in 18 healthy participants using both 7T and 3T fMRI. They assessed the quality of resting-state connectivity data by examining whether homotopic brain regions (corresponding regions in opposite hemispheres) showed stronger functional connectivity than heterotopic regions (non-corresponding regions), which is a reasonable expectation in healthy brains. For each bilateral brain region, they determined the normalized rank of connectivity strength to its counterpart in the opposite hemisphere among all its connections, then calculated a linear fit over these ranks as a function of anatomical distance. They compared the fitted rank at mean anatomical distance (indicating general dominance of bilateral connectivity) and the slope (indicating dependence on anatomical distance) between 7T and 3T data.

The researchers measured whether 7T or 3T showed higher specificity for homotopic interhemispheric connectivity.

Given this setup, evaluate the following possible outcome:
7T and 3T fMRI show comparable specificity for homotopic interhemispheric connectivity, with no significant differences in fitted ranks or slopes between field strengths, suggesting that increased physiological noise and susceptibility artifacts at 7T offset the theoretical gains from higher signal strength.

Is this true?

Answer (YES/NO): YES